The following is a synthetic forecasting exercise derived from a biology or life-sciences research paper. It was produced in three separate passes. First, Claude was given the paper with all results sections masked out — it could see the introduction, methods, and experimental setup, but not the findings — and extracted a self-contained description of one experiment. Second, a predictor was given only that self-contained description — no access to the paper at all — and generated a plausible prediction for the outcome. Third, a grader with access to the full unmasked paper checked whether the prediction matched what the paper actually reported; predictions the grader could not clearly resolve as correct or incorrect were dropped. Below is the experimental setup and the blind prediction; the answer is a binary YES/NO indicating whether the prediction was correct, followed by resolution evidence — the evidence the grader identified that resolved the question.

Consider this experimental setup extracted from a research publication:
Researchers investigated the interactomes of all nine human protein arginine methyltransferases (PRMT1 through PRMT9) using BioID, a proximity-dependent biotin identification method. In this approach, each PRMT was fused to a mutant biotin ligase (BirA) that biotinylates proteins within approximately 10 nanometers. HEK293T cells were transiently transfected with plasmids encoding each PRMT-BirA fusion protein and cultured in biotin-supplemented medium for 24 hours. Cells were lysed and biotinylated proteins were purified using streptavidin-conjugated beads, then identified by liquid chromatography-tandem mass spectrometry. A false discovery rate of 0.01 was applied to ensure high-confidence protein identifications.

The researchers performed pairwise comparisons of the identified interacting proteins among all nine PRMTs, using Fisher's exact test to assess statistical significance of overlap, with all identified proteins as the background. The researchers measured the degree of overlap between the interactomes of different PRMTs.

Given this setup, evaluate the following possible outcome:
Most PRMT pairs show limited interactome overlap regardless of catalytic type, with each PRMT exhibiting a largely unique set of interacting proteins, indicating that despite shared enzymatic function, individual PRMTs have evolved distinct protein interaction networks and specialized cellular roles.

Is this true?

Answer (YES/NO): NO